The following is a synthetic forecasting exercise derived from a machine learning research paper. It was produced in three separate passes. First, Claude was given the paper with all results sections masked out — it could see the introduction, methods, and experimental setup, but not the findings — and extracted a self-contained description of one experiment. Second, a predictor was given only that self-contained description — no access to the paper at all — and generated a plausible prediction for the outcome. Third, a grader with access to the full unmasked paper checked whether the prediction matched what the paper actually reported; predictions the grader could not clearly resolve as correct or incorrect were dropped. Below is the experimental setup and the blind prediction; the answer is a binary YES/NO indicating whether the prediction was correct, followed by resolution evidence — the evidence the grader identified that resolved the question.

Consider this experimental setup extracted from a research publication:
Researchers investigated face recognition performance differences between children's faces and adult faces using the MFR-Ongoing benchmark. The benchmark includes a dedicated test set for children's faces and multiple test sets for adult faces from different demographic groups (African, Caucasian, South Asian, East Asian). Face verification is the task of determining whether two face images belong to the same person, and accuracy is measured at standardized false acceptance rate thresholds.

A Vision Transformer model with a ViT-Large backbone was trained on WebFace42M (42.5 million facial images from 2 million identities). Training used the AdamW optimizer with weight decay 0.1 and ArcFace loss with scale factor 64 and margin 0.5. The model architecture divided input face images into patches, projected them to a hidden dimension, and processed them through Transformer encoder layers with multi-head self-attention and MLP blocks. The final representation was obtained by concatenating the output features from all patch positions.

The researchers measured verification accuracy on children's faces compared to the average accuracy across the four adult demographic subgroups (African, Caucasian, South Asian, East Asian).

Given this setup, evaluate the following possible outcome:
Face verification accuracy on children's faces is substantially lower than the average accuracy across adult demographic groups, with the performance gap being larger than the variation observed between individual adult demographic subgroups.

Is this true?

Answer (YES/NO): NO